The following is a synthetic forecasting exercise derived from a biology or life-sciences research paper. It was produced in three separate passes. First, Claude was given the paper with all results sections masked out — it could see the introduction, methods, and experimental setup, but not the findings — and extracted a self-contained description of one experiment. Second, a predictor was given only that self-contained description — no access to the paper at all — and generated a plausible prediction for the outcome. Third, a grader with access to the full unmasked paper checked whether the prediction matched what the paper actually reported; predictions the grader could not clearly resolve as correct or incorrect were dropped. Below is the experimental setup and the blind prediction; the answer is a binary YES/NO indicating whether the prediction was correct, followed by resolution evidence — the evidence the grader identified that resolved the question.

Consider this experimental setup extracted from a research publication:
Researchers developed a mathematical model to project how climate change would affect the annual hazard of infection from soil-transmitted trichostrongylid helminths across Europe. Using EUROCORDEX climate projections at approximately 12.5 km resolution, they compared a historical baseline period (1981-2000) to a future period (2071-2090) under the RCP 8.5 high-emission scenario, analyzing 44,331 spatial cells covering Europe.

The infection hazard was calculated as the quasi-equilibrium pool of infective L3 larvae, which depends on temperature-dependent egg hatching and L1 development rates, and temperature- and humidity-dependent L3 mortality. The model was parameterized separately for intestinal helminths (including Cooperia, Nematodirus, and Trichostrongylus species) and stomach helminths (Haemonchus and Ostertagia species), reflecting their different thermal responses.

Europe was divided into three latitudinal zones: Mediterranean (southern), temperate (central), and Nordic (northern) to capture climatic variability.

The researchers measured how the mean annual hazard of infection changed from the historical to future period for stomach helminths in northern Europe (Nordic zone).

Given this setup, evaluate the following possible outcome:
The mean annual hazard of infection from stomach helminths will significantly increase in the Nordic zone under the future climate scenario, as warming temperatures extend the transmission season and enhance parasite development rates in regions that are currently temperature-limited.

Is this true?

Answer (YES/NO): YES